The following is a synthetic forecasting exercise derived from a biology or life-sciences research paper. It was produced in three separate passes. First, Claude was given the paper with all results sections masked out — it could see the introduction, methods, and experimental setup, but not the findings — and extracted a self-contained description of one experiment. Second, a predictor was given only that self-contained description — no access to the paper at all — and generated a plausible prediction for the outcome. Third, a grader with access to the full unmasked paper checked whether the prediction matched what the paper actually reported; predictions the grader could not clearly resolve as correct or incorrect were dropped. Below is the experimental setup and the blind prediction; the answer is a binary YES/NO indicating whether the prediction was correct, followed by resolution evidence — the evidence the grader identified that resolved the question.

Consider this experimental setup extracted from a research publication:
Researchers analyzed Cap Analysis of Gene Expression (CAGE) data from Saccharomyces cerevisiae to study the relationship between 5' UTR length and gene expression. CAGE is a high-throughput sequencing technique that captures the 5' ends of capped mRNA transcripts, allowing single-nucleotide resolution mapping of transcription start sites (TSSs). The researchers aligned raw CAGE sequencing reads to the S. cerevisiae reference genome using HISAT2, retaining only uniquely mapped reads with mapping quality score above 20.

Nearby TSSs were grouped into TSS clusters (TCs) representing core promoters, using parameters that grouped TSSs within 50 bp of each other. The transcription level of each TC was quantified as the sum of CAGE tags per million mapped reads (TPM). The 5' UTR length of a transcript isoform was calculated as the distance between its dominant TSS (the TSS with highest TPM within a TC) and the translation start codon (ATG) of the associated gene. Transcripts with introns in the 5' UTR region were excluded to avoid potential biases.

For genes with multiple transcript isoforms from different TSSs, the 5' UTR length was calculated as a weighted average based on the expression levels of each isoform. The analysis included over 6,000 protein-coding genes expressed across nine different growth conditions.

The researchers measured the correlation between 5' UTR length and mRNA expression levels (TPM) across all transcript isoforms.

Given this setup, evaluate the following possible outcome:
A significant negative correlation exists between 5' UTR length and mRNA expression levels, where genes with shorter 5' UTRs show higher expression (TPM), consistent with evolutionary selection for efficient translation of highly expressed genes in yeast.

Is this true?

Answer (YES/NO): YES